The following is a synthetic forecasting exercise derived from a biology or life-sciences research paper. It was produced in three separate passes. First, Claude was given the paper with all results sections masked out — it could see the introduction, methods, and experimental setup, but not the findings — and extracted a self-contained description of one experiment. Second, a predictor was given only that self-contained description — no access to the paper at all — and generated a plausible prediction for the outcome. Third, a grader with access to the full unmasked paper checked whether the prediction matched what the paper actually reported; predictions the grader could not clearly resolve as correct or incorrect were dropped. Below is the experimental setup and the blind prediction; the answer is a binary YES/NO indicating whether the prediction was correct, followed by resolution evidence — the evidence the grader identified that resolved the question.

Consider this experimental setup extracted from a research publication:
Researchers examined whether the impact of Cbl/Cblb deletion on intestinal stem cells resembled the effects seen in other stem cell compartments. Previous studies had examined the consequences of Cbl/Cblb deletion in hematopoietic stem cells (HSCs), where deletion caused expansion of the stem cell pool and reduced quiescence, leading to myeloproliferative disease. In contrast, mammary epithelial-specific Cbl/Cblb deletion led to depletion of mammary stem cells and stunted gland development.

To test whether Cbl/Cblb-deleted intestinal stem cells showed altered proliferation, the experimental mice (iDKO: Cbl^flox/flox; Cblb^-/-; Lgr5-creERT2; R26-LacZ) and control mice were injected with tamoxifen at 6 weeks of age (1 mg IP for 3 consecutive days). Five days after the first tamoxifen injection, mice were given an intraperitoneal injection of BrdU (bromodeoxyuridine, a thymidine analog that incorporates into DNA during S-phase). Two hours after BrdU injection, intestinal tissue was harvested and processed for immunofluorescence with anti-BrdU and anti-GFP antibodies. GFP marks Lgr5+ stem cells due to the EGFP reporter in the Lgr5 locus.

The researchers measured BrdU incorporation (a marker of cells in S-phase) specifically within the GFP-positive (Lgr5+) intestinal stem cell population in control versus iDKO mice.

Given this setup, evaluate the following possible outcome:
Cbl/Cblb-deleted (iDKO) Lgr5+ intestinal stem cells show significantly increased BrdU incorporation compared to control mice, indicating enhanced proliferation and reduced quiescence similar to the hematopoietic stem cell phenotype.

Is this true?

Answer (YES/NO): YES